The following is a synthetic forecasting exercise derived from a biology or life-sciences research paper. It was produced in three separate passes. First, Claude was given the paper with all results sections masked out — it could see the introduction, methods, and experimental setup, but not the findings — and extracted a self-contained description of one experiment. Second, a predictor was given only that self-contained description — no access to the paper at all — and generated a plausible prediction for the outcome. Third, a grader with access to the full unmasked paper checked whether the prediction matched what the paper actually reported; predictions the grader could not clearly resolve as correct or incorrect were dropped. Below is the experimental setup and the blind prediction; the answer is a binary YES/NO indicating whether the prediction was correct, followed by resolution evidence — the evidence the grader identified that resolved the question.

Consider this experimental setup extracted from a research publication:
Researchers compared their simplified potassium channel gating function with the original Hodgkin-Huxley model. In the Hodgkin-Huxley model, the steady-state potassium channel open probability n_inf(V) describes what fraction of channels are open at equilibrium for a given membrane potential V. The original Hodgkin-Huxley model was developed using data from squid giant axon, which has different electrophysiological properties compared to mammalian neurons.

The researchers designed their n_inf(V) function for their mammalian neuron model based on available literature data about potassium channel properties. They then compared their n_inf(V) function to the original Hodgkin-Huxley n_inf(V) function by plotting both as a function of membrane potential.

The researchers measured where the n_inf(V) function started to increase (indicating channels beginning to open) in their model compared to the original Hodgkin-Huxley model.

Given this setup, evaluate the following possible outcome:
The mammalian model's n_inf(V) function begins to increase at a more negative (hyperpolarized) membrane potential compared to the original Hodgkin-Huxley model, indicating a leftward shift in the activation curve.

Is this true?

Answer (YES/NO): YES